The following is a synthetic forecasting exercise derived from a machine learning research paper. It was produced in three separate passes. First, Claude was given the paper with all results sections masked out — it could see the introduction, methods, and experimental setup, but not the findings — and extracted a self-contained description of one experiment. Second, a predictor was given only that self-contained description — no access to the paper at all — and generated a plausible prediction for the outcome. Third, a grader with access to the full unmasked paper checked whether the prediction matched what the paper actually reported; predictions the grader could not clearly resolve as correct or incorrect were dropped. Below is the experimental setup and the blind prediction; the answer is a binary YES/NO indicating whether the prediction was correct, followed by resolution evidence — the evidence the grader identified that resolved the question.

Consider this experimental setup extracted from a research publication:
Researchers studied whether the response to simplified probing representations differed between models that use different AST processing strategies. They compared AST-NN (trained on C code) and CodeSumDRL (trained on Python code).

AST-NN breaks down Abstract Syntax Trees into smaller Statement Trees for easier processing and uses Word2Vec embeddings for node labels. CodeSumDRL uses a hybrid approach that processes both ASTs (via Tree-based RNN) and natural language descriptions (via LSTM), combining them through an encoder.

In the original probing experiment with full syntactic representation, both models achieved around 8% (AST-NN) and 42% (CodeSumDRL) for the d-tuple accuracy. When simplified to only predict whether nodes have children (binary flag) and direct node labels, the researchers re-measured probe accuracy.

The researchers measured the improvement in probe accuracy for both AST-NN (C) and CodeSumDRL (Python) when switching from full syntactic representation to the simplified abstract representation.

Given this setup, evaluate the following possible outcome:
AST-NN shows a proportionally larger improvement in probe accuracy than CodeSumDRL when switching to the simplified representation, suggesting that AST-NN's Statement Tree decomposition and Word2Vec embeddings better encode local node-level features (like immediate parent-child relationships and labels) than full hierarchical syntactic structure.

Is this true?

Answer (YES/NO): YES